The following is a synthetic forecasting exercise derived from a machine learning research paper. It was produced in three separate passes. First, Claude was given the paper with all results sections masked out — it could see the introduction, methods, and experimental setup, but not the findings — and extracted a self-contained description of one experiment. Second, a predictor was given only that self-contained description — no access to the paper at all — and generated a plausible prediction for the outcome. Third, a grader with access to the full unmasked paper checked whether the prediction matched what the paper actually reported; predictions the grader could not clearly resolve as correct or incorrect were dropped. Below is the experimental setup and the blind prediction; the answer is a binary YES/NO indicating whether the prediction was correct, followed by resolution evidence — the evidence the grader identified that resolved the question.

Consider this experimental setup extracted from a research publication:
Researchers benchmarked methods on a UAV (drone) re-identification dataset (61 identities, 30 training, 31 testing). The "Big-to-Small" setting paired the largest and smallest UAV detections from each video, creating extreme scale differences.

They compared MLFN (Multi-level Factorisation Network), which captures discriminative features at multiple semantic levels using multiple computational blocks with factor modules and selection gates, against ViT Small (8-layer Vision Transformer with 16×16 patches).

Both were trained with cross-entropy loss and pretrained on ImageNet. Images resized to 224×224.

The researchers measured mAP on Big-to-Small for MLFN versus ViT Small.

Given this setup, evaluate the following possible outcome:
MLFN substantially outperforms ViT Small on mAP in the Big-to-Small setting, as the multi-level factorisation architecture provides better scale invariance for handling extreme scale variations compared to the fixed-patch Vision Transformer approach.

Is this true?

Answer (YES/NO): NO